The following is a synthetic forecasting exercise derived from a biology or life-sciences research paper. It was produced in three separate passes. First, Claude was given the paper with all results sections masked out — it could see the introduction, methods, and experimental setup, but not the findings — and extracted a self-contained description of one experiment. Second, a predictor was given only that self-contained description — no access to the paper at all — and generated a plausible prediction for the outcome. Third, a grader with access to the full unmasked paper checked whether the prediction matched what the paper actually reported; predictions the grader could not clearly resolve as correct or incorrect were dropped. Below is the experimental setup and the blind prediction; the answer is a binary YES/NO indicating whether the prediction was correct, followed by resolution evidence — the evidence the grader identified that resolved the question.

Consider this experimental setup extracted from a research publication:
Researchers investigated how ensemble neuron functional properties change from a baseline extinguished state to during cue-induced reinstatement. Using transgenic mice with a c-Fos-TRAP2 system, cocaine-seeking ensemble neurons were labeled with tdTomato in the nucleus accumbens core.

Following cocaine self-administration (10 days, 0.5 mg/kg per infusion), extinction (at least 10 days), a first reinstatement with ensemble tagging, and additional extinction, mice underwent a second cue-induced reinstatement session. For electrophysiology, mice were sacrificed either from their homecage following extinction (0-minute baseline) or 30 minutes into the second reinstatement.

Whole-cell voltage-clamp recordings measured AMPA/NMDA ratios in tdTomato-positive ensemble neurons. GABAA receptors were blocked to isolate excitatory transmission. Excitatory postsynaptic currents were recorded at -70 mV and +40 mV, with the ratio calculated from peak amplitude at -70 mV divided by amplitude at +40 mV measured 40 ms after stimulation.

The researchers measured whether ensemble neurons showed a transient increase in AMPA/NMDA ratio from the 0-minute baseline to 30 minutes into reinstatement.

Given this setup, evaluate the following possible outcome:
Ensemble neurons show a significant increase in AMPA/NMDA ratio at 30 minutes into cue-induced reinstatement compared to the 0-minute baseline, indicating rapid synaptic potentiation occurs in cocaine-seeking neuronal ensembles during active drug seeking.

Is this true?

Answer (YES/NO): NO